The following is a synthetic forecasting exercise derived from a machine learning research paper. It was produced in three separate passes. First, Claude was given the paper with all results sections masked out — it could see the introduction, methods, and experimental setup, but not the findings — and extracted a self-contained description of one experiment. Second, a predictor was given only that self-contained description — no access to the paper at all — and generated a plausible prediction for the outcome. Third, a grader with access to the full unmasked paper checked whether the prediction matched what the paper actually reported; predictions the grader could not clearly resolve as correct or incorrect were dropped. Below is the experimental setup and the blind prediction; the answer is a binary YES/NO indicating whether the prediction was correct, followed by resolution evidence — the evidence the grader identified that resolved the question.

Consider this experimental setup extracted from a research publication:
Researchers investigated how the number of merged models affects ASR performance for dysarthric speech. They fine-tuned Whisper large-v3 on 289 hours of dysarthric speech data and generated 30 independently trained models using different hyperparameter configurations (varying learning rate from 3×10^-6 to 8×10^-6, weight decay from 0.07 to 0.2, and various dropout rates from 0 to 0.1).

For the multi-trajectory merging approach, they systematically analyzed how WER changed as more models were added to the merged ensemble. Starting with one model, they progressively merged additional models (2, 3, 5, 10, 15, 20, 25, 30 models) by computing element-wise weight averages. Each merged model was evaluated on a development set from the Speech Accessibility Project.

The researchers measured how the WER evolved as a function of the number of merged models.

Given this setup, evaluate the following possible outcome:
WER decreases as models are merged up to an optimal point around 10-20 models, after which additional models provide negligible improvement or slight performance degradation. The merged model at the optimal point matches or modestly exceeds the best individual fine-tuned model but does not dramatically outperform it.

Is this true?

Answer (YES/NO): NO